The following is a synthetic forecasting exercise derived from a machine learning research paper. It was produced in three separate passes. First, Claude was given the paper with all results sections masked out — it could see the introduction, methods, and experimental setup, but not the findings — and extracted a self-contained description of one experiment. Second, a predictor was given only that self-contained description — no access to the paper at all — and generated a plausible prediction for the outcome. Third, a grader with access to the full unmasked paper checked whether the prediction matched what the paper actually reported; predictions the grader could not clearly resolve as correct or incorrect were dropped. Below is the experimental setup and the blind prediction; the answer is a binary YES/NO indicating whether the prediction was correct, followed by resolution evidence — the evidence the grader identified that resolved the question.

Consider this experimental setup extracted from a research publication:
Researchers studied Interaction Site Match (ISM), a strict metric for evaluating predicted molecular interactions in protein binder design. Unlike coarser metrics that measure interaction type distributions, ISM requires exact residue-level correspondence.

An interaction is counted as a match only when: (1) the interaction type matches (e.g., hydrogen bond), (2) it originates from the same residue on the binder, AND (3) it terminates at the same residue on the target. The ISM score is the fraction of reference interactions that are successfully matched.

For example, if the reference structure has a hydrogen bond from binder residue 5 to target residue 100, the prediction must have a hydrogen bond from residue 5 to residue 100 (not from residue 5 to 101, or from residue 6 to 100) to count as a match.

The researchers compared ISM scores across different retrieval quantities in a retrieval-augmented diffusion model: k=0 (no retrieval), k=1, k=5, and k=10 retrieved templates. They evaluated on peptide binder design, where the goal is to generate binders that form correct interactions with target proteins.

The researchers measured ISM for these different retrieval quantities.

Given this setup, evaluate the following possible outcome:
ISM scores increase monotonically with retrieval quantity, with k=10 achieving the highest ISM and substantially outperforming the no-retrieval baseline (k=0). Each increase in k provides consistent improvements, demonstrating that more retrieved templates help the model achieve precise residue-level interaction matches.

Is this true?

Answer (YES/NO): NO